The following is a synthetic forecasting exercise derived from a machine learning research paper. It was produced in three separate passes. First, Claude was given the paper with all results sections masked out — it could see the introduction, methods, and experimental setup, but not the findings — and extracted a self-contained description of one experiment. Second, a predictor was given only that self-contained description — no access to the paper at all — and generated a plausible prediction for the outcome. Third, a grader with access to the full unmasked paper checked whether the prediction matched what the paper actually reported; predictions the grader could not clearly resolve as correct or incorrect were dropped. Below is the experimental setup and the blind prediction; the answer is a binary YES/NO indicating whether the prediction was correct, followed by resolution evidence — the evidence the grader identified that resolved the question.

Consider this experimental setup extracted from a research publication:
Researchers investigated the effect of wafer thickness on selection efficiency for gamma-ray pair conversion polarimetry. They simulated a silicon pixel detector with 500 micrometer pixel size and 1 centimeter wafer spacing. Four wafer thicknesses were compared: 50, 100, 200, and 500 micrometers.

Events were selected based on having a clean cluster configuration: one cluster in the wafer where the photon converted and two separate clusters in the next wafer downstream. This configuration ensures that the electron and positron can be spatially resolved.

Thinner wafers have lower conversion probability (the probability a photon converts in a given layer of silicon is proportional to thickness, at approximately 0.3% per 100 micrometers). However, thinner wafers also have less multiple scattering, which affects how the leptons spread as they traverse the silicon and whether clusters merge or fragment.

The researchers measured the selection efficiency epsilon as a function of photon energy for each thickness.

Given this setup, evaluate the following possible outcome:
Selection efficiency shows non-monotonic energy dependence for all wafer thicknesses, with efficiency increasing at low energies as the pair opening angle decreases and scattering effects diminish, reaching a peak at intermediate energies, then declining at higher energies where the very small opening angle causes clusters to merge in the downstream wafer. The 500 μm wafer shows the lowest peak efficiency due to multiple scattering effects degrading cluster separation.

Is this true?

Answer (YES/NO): NO